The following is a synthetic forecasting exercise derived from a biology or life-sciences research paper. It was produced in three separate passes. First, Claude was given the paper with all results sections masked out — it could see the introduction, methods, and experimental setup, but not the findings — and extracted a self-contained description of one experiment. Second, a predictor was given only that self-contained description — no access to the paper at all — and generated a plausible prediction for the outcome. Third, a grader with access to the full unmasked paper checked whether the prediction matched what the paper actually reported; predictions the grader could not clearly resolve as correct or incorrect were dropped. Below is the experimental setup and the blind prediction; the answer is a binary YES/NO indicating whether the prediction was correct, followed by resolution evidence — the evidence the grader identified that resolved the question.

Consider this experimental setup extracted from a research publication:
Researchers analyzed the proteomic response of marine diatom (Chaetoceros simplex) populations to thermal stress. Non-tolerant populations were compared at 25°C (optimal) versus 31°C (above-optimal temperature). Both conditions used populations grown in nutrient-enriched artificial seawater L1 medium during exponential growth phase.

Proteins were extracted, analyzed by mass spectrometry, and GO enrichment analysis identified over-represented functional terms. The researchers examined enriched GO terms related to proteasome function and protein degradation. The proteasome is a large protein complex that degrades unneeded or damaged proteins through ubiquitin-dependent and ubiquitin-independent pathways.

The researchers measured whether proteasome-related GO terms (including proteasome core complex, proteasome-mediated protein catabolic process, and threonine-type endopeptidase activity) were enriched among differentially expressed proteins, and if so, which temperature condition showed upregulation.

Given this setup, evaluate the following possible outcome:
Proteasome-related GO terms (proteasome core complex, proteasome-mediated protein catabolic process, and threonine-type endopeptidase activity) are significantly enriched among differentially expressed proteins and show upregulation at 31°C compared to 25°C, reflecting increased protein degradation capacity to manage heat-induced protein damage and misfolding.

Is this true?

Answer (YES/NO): YES